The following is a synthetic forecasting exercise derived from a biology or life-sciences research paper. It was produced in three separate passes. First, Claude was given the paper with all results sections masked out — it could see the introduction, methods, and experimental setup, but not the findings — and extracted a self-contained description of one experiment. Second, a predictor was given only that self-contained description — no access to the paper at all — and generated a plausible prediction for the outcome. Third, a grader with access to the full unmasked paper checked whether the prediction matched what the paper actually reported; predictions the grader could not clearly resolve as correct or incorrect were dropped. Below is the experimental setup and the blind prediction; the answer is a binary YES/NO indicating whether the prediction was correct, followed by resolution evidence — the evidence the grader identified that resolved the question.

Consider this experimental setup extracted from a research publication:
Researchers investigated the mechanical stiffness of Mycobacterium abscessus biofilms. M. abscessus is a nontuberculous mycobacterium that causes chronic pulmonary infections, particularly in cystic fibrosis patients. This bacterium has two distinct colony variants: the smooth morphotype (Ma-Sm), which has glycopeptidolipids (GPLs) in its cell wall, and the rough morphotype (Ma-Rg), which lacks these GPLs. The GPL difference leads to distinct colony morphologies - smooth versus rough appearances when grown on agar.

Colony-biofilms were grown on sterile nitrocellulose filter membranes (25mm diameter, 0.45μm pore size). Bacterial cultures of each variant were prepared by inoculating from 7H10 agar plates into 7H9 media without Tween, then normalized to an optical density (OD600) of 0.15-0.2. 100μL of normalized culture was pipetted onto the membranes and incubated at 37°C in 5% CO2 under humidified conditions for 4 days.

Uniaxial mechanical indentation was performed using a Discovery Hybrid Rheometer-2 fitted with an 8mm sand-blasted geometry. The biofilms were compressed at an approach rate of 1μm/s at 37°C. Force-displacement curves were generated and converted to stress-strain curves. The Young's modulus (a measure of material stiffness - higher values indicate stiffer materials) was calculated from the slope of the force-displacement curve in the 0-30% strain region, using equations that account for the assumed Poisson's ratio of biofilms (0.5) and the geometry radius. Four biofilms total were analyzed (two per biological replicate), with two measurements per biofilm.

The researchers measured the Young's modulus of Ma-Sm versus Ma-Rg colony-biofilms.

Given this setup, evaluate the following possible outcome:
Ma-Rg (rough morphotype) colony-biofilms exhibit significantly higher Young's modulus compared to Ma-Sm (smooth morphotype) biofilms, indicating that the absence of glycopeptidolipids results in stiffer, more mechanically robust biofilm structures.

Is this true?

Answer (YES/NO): YES